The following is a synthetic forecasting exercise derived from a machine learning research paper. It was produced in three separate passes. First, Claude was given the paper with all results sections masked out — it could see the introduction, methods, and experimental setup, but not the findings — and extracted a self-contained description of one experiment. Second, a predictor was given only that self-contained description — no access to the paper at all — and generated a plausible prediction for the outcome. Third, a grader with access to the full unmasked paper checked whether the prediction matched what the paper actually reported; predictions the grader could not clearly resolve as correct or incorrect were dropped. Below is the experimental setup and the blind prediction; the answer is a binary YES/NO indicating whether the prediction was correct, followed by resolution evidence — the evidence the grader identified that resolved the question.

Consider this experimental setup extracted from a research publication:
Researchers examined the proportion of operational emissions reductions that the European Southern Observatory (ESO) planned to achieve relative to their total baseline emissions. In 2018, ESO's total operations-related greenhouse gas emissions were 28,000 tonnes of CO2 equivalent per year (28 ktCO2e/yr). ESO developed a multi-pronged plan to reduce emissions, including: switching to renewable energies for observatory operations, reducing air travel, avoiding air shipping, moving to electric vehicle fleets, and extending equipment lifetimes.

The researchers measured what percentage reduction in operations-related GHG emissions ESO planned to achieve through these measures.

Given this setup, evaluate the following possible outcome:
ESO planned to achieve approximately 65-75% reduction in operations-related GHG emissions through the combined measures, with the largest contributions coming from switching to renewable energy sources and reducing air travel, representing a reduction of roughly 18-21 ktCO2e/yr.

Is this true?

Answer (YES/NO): NO